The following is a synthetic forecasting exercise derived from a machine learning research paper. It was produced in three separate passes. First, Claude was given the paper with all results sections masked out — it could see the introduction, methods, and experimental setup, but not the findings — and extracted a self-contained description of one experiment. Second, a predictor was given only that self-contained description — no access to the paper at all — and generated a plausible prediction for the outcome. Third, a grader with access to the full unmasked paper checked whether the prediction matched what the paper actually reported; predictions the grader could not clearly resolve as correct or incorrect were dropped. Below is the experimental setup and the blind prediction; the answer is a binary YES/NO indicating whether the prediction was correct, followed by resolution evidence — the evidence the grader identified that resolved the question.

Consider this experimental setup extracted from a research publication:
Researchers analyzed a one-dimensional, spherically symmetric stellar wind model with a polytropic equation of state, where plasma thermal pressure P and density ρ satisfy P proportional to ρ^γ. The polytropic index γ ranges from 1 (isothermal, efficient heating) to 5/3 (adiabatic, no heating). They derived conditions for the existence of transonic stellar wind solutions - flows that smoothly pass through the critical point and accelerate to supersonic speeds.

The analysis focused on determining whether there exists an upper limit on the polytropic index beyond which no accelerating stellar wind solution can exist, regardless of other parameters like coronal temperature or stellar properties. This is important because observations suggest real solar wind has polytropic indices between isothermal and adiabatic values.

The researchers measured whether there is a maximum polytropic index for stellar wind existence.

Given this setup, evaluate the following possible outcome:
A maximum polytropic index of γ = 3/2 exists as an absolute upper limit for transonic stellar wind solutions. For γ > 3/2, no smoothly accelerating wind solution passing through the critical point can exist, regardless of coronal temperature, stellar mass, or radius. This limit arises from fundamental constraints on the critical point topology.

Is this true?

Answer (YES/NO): YES